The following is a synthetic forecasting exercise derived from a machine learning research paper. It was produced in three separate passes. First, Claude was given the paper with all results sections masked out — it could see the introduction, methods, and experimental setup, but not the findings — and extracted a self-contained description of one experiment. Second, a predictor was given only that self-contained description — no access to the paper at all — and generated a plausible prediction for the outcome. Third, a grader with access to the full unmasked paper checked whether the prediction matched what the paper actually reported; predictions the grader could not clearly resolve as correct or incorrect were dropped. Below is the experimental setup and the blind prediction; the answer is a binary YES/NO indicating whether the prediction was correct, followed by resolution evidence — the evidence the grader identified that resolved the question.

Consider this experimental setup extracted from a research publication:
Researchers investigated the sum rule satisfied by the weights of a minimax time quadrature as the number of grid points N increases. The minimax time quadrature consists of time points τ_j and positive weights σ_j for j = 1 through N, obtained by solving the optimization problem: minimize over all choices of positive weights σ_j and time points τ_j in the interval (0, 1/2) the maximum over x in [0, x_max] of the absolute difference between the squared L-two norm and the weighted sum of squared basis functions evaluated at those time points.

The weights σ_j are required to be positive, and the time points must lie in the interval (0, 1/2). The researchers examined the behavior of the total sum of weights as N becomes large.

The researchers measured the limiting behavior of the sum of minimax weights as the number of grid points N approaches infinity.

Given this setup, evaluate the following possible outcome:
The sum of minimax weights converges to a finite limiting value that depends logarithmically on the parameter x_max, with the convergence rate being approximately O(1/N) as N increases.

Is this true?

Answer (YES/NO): NO